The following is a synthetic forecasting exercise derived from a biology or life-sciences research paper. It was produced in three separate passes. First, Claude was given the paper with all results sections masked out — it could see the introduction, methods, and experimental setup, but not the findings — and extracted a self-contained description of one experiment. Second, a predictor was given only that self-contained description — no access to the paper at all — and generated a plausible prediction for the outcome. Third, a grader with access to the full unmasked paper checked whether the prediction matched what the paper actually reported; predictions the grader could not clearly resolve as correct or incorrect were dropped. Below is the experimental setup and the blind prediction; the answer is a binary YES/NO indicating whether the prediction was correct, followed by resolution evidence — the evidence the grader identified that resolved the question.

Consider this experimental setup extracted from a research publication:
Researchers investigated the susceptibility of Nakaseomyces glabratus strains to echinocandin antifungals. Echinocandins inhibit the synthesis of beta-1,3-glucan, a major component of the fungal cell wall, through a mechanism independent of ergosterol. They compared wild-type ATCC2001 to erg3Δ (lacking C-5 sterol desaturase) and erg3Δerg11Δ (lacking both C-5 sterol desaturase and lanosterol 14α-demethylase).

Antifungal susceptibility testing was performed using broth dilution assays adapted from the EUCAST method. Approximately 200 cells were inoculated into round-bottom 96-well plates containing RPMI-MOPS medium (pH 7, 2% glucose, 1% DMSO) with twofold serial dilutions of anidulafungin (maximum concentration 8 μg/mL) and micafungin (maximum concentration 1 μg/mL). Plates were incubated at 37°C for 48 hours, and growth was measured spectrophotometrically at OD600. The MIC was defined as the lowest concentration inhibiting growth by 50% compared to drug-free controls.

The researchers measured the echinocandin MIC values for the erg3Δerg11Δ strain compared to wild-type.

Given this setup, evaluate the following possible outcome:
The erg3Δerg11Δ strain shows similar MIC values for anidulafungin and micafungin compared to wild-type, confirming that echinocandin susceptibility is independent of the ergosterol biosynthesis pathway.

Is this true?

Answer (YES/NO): NO